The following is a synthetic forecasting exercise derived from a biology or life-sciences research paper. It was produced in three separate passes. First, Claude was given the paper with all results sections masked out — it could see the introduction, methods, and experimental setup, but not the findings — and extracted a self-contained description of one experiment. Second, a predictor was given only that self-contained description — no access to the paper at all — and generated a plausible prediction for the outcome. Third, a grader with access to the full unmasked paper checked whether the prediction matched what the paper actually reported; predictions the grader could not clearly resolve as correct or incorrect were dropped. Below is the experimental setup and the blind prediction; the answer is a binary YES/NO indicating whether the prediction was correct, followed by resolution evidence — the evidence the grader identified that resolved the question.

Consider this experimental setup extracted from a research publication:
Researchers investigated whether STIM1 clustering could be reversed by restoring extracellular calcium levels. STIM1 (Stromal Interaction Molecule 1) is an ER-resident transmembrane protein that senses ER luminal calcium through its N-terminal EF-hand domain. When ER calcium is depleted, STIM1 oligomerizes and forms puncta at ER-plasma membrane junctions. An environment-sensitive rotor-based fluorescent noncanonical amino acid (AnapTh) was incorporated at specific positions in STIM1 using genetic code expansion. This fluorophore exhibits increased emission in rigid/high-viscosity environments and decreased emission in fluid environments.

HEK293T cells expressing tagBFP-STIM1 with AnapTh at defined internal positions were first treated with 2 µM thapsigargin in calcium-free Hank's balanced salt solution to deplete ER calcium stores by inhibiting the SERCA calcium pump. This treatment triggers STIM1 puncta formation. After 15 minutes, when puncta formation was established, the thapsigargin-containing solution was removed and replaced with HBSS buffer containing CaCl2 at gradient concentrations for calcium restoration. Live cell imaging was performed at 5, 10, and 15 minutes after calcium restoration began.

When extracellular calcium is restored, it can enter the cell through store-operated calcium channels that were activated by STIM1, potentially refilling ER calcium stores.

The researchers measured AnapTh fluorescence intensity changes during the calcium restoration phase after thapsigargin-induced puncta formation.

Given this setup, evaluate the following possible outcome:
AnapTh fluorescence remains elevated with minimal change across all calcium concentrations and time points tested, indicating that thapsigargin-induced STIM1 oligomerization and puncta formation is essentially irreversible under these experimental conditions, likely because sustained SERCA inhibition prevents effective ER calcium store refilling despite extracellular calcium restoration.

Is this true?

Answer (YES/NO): NO